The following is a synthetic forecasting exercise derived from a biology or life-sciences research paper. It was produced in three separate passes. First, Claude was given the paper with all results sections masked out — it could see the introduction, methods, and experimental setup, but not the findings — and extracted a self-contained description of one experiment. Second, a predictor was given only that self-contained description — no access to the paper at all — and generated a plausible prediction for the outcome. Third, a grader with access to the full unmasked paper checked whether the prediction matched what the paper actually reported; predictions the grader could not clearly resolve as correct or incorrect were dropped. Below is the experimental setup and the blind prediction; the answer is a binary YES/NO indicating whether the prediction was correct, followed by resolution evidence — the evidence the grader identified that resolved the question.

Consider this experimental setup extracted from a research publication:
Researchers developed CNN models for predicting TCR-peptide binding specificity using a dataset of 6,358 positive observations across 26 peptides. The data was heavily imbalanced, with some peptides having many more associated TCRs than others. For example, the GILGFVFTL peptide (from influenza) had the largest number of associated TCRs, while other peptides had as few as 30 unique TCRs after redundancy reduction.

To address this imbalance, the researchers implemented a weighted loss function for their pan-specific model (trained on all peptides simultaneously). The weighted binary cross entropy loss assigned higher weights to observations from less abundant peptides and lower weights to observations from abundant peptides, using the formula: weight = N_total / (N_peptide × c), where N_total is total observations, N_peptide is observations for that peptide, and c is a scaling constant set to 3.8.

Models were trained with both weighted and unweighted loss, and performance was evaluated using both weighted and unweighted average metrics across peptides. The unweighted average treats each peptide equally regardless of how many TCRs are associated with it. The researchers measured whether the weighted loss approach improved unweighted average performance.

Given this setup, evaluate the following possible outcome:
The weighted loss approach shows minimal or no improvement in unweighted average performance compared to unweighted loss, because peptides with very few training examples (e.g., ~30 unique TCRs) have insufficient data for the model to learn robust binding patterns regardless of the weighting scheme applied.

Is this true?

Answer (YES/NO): NO